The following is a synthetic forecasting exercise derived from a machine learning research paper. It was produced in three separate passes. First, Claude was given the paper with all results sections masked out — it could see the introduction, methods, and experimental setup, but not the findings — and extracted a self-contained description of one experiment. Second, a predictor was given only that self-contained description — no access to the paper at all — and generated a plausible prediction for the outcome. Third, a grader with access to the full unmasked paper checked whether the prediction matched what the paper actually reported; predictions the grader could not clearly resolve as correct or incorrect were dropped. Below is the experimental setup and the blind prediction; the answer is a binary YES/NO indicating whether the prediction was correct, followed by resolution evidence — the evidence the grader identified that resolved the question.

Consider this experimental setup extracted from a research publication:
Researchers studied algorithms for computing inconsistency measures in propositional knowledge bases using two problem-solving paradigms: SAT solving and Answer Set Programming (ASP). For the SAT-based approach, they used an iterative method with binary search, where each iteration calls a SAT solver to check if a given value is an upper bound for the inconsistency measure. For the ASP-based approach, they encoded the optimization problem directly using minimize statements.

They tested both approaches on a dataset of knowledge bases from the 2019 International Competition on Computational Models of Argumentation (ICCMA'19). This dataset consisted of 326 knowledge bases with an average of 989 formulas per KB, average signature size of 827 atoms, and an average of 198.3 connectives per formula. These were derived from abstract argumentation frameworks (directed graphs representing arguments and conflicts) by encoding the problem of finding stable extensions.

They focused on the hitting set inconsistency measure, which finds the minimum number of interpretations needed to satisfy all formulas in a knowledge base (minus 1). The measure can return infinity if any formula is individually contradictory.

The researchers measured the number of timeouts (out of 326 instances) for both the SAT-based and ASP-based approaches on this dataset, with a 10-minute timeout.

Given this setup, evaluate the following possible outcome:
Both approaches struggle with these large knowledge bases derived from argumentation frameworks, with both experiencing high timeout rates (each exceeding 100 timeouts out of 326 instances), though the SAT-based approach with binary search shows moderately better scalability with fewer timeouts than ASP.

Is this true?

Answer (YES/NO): NO